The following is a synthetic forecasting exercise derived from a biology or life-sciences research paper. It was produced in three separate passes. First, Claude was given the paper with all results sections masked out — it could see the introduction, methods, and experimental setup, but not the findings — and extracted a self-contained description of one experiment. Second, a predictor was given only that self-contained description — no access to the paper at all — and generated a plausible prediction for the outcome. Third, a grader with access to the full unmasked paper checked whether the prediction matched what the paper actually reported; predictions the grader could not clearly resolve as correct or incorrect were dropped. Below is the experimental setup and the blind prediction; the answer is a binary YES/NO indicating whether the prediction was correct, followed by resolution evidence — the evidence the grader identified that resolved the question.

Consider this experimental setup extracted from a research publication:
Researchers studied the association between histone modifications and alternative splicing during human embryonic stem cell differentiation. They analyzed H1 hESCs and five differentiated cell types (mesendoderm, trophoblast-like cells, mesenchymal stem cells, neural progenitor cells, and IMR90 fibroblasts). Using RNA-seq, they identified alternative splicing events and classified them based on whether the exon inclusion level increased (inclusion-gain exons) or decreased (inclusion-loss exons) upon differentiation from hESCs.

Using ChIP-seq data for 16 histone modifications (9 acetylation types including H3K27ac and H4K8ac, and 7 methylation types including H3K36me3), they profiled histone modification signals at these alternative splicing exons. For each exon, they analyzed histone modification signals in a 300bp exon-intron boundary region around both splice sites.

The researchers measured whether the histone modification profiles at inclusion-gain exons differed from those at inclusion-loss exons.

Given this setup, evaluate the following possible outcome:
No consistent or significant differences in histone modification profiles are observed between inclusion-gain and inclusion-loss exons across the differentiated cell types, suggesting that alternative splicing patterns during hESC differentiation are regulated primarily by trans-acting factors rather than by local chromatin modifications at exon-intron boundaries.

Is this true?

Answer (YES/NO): NO